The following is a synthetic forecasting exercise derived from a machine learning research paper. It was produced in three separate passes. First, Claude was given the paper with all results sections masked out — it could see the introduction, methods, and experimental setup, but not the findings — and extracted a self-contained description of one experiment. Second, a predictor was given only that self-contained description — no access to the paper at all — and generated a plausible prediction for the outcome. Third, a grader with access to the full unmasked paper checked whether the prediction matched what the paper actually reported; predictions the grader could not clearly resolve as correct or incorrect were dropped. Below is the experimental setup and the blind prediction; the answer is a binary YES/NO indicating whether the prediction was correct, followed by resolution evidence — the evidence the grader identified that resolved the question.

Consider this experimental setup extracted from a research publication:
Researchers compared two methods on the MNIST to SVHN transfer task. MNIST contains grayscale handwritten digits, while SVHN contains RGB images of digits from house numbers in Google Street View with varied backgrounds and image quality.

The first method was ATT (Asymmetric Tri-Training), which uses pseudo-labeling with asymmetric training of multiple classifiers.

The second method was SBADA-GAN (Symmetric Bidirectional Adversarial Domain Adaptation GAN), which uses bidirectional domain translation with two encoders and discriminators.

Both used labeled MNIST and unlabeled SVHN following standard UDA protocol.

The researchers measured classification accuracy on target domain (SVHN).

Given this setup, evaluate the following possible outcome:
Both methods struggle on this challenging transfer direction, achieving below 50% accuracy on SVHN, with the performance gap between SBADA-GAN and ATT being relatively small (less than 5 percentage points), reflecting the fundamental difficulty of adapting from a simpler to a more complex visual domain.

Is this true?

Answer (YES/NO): NO